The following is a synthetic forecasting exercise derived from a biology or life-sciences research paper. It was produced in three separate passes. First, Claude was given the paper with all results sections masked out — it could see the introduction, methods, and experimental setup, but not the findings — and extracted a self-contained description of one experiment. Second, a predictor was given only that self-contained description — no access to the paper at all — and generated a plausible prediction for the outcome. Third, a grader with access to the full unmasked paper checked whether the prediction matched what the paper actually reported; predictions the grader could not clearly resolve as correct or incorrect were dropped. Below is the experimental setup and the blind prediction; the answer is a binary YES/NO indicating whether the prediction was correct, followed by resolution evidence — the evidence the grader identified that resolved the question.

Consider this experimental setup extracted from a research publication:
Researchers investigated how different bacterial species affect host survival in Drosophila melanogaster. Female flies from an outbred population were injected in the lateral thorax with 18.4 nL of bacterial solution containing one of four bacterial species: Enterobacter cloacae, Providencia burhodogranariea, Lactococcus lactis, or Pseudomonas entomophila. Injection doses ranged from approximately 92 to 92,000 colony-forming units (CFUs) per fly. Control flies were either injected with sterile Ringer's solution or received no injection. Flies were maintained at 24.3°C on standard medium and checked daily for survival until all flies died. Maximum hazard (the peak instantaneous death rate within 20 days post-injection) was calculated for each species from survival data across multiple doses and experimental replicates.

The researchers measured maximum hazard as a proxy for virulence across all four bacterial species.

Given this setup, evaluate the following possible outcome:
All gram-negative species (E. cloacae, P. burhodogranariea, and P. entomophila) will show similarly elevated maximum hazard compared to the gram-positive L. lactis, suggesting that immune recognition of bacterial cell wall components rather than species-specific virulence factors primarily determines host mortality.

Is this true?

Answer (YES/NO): NO